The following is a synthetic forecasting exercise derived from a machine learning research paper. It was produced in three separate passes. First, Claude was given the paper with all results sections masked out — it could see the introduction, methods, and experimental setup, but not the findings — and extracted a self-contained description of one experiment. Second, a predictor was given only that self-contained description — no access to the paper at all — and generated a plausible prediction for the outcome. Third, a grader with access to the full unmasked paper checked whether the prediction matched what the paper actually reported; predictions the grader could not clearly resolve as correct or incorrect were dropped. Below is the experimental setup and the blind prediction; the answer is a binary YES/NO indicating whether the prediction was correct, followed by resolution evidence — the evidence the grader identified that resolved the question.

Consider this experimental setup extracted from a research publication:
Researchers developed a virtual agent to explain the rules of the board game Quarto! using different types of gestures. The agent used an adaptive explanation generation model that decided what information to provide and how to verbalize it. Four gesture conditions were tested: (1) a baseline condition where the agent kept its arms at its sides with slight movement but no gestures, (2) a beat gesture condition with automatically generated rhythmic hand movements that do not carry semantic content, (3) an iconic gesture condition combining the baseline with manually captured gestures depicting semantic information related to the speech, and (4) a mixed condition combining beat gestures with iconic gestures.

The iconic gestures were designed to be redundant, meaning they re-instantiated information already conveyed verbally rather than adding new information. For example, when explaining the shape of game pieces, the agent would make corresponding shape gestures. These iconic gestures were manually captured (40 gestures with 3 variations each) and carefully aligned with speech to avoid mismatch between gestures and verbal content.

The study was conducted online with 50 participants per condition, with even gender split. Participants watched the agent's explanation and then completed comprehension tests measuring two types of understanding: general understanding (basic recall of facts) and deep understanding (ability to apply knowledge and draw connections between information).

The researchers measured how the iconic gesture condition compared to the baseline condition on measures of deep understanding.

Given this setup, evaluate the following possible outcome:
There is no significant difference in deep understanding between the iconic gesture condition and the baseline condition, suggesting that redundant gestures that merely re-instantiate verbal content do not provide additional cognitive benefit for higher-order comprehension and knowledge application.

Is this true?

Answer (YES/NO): NO